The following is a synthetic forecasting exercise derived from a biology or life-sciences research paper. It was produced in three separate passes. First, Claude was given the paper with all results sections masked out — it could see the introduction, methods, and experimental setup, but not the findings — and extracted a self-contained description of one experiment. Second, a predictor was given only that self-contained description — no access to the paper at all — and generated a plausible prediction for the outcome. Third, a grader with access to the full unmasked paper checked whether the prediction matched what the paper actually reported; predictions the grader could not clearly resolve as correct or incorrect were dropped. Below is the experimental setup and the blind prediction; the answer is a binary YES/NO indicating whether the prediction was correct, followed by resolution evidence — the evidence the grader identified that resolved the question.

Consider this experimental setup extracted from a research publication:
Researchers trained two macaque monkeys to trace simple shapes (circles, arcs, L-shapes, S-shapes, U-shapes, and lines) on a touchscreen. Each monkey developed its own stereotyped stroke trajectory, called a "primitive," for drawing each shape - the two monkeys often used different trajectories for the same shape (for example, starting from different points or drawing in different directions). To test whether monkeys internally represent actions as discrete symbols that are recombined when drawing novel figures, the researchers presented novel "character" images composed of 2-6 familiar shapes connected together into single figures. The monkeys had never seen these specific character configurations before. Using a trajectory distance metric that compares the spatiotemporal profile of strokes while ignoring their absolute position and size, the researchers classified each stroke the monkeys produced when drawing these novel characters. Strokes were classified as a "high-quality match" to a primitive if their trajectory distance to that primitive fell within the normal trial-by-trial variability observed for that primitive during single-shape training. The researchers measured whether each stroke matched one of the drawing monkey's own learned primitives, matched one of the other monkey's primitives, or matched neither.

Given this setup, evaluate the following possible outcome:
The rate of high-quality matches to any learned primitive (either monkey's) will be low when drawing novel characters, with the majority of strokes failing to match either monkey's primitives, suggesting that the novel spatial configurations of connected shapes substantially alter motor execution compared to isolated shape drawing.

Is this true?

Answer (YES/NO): NO